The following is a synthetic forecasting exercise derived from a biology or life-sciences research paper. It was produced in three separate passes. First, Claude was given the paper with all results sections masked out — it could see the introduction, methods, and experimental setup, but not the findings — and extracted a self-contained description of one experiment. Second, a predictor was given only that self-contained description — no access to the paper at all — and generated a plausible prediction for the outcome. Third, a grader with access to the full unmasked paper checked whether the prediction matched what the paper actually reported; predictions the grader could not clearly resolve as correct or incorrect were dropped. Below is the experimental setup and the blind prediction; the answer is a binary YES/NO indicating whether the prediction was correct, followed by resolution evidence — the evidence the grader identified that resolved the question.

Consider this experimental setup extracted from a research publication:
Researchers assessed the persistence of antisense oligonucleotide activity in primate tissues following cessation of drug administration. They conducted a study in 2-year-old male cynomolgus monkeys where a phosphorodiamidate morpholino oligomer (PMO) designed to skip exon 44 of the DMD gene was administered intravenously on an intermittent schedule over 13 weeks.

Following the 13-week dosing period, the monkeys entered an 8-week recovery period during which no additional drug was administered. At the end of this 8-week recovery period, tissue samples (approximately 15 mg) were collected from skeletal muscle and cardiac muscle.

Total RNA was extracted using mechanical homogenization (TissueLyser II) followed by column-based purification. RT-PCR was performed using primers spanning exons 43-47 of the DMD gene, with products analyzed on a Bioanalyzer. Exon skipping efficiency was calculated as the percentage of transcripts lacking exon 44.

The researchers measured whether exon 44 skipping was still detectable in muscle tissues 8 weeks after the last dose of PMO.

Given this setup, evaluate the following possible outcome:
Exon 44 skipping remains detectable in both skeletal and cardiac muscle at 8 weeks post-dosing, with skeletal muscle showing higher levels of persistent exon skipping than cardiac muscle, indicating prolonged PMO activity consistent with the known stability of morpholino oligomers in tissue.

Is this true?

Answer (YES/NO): NO